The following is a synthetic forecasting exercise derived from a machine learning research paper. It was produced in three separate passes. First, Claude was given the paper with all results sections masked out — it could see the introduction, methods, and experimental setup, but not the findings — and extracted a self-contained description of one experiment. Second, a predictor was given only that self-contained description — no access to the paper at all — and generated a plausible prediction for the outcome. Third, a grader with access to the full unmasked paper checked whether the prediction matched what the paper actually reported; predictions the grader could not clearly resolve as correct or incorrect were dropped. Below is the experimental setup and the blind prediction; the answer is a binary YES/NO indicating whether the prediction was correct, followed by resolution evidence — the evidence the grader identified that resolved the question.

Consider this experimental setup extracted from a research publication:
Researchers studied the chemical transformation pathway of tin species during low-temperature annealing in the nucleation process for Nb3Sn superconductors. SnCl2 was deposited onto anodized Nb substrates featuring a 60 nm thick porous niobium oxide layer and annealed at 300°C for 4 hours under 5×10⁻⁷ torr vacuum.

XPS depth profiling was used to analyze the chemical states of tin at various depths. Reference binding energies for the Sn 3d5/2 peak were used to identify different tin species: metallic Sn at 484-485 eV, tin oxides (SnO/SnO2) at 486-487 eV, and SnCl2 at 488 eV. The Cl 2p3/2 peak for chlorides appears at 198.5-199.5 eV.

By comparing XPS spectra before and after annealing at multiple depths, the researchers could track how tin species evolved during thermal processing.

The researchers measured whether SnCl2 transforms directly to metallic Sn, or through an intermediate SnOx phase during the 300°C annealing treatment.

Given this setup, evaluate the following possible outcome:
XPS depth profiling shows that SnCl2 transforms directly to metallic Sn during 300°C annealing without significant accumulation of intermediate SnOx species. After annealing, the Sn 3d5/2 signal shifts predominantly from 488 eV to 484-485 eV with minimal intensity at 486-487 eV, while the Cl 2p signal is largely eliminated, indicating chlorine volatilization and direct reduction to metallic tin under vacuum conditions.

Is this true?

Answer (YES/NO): NO